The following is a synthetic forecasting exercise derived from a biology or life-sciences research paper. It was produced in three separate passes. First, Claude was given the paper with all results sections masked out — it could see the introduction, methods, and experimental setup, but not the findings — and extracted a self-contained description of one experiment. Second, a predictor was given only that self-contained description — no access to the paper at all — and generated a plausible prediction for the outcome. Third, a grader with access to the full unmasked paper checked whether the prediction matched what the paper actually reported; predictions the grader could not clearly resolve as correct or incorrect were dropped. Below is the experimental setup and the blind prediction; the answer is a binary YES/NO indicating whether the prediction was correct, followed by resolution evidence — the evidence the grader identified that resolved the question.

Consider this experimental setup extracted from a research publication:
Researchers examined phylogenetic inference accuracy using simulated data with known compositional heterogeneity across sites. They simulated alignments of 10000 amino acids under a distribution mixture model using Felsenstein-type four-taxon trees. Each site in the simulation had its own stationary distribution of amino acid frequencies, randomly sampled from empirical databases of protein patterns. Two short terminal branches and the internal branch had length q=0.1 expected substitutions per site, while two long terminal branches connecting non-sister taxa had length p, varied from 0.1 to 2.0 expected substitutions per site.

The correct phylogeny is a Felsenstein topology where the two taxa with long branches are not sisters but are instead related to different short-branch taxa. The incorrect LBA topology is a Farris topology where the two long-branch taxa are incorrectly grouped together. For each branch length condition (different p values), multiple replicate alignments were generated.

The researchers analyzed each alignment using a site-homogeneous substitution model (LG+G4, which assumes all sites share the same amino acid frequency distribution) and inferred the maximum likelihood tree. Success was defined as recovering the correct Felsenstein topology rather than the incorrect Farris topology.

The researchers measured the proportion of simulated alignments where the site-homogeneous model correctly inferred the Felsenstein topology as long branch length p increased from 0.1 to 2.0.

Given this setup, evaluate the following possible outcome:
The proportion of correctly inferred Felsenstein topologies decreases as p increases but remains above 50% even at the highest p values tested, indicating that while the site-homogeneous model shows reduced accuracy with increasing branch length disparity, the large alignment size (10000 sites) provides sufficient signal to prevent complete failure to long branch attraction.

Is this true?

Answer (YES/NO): NO